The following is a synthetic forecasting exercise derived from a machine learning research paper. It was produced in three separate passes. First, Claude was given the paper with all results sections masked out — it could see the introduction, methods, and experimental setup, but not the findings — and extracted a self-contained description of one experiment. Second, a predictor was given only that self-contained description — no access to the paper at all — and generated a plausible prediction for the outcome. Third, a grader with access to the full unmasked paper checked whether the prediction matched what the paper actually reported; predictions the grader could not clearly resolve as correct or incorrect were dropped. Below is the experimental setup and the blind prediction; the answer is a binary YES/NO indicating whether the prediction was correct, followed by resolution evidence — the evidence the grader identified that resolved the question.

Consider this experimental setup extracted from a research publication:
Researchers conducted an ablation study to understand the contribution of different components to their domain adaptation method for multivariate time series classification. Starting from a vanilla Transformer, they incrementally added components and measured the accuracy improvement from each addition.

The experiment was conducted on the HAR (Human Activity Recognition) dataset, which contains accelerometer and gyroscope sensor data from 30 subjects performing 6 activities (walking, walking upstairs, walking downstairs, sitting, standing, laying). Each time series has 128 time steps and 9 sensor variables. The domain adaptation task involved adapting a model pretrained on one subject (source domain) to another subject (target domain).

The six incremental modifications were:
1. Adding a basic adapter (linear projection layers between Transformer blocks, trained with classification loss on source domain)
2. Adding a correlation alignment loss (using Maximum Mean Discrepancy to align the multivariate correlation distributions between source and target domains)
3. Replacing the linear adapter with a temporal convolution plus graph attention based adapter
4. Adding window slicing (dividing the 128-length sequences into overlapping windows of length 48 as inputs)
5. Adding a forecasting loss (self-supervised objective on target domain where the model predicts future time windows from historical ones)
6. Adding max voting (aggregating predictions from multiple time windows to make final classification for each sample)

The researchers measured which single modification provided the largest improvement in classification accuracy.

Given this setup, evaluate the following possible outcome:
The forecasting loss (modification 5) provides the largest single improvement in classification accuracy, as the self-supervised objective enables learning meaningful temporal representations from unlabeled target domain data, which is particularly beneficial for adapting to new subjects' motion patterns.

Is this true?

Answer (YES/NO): NO